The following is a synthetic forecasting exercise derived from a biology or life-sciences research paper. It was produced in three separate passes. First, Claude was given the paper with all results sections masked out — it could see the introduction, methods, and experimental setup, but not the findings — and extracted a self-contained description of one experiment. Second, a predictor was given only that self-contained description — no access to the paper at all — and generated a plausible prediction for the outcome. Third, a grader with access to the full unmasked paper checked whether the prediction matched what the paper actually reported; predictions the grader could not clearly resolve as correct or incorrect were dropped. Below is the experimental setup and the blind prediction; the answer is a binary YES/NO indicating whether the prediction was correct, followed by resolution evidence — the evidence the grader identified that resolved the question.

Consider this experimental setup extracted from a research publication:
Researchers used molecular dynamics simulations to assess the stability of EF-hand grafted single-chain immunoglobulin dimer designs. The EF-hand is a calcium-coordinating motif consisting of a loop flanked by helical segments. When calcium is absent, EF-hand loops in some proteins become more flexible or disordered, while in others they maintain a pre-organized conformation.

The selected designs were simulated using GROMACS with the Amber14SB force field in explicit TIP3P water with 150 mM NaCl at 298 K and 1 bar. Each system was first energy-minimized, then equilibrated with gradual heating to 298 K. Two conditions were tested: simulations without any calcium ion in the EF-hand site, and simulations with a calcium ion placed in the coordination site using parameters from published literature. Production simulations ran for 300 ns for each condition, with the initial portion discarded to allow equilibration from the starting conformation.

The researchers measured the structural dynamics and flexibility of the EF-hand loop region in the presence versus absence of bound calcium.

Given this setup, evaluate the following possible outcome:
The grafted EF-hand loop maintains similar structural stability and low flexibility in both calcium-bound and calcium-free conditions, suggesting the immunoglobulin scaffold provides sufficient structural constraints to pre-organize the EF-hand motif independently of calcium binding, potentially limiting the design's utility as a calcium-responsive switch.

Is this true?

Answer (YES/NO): NO